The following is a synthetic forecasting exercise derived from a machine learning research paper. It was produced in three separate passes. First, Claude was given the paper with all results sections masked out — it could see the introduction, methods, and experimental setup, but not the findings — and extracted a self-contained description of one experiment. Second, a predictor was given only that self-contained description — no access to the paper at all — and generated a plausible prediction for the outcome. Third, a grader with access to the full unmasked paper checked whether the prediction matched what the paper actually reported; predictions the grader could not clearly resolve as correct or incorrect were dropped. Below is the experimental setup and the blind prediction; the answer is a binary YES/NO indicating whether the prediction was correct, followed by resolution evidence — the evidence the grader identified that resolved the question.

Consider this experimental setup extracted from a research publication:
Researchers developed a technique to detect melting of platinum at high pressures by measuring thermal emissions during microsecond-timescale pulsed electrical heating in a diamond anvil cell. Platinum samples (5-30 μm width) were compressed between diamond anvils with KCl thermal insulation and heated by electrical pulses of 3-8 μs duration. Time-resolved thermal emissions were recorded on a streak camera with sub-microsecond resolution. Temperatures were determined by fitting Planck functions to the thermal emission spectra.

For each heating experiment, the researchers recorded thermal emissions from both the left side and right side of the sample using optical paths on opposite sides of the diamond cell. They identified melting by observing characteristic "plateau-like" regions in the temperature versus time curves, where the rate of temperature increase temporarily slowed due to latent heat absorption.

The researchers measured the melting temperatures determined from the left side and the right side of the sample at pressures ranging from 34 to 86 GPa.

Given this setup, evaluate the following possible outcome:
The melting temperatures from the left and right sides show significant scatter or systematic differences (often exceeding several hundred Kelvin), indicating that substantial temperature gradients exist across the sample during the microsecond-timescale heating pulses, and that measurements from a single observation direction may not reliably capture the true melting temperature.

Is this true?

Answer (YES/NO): NO